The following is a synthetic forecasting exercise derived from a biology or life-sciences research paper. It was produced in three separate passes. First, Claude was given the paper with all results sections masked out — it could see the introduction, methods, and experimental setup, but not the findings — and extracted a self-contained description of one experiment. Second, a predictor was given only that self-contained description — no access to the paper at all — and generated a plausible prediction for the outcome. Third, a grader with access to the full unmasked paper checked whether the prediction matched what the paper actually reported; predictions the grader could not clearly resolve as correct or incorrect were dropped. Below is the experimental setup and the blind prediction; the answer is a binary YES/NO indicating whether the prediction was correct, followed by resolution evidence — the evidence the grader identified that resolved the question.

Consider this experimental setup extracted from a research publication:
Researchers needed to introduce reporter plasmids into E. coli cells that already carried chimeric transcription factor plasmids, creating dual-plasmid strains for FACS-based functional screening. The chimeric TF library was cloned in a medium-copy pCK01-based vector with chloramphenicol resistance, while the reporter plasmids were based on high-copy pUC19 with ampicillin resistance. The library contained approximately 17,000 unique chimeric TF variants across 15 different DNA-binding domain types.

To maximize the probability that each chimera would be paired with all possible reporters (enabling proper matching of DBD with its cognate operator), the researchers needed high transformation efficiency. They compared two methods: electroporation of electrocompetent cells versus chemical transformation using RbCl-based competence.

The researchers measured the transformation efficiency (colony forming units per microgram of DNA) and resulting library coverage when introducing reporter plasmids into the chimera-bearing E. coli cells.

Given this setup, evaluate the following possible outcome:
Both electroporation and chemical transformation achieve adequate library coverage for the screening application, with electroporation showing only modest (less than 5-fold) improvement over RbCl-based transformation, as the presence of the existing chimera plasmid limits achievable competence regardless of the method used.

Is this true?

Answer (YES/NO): NO